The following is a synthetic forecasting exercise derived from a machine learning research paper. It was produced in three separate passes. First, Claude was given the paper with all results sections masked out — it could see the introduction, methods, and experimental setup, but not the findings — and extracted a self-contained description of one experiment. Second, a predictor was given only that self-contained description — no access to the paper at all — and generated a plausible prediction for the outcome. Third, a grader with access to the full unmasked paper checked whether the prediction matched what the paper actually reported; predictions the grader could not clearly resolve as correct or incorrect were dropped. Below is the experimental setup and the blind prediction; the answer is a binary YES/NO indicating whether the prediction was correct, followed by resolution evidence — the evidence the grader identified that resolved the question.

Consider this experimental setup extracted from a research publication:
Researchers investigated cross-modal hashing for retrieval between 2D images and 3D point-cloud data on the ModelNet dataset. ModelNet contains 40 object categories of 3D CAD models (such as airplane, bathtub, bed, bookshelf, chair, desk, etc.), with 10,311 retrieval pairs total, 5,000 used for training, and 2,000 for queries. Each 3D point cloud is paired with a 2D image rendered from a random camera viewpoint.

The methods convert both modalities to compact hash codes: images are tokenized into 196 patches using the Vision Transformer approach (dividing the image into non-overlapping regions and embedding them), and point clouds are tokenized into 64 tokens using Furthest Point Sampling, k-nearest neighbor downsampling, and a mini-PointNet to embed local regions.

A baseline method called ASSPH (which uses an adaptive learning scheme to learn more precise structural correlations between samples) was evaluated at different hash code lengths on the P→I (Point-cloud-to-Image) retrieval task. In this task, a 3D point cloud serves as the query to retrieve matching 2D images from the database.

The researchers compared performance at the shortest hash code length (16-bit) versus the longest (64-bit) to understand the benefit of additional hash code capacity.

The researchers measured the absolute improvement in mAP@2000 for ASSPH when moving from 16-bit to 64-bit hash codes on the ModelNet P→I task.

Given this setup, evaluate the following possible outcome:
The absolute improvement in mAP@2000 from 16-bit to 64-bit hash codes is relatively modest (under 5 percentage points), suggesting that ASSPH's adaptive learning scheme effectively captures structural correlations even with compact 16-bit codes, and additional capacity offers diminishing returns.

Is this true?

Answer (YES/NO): NO